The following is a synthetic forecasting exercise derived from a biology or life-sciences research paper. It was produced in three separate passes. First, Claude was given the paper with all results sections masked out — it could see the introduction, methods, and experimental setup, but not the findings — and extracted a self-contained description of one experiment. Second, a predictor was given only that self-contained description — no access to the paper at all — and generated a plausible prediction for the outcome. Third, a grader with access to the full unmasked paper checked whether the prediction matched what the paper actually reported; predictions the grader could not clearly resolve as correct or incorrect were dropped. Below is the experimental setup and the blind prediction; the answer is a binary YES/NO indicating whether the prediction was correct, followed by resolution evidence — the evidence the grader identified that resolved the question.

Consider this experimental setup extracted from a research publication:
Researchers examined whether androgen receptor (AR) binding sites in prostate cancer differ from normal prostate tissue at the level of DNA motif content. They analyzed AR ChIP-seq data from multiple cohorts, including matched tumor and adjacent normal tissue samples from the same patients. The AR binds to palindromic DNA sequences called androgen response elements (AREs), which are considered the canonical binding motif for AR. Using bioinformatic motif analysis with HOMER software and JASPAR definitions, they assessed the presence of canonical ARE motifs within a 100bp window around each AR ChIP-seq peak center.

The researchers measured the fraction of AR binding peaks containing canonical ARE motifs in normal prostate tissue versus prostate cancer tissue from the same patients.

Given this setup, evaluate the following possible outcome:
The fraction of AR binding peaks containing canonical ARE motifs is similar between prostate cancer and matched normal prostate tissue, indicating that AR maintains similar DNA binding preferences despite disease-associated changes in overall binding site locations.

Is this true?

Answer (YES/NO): NO